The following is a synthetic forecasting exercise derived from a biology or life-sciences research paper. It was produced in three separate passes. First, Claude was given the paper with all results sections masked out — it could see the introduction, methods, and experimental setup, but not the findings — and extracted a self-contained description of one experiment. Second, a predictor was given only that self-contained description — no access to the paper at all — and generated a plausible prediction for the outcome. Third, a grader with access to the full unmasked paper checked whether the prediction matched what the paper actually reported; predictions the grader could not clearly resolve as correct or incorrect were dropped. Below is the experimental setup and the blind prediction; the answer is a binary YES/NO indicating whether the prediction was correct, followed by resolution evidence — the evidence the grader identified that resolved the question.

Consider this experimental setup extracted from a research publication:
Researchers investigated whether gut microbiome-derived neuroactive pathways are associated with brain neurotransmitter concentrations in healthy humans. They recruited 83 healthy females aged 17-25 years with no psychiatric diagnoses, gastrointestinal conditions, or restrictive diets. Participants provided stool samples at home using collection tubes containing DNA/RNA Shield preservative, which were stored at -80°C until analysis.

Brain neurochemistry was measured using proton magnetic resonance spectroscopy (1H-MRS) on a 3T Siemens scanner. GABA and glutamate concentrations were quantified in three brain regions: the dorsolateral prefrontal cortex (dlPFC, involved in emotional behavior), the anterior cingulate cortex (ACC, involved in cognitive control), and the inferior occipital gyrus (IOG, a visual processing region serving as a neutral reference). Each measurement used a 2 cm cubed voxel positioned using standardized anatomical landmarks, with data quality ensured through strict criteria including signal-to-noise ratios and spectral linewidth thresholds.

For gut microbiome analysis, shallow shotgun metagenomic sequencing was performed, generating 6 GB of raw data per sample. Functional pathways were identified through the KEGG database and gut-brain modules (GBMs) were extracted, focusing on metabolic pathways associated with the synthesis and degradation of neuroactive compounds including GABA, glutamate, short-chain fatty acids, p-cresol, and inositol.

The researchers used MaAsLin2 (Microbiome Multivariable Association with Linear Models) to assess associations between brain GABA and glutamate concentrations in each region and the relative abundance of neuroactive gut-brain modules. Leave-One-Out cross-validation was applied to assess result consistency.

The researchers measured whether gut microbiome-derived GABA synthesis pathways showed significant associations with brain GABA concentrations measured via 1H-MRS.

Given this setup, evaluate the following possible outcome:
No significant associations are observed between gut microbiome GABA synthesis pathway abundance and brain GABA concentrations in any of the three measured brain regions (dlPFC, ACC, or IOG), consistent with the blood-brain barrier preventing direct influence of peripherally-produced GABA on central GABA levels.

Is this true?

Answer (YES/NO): NO